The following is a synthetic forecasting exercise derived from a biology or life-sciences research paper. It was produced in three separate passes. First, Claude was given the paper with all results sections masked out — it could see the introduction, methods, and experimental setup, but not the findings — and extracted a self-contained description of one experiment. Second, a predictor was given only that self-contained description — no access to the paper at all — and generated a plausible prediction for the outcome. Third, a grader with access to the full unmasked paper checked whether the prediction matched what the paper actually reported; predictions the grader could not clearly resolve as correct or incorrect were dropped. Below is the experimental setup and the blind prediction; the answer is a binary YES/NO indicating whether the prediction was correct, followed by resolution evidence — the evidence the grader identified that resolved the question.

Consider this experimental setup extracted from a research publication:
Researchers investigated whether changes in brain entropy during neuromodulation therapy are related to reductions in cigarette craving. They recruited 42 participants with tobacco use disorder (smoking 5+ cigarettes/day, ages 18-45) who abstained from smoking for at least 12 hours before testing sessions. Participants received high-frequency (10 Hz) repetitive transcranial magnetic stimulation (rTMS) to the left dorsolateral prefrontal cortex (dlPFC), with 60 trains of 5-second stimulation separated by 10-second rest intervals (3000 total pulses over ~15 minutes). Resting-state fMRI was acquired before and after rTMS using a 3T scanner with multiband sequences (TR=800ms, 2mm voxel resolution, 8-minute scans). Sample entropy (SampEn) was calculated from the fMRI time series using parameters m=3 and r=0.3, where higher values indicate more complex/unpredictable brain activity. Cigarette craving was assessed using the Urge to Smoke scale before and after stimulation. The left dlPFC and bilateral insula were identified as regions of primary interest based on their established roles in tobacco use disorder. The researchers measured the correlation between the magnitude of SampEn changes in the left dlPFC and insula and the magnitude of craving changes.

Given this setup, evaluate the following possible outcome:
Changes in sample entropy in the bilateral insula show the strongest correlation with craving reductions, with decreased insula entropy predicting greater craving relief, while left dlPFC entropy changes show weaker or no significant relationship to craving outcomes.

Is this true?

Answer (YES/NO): NO